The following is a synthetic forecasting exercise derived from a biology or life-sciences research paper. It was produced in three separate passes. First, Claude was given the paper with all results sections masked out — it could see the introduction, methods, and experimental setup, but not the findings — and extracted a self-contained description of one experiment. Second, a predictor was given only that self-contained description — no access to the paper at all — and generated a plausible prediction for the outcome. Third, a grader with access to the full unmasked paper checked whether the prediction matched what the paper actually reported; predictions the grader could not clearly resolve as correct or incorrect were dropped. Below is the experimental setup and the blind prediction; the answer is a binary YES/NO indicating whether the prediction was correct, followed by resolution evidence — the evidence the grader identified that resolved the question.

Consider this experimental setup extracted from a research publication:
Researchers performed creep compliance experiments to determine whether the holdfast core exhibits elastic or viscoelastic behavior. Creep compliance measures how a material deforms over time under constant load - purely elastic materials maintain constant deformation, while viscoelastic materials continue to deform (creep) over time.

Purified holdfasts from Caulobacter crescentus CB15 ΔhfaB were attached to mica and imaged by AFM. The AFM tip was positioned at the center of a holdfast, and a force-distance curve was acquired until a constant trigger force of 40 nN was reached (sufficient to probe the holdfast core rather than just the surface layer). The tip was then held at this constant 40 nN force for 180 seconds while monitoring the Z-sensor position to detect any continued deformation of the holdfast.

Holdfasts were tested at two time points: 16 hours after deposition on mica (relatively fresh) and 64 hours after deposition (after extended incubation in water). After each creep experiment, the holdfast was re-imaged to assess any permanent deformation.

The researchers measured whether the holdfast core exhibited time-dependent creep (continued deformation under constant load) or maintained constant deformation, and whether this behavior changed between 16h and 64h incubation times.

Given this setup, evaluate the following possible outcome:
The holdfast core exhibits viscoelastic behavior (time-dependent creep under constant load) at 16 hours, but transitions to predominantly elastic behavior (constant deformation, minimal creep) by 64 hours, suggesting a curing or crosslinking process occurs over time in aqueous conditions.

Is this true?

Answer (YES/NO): NO